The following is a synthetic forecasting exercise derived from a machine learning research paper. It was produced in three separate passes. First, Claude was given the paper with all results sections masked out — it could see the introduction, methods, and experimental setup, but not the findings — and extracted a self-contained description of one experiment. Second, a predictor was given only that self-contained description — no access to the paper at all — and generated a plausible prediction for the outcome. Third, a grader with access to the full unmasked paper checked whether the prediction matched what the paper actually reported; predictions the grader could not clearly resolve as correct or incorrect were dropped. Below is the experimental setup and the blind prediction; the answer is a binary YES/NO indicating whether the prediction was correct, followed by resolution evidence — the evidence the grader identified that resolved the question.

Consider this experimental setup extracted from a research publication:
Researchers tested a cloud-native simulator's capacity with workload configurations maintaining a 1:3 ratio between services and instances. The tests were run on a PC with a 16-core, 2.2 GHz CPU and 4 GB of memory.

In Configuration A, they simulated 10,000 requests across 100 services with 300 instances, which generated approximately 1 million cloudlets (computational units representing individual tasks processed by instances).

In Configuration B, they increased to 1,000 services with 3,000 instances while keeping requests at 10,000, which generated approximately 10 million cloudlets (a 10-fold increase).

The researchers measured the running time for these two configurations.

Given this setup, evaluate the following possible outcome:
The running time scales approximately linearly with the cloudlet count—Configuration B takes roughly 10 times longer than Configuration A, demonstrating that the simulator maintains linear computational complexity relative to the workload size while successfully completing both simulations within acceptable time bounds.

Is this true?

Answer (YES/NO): NO